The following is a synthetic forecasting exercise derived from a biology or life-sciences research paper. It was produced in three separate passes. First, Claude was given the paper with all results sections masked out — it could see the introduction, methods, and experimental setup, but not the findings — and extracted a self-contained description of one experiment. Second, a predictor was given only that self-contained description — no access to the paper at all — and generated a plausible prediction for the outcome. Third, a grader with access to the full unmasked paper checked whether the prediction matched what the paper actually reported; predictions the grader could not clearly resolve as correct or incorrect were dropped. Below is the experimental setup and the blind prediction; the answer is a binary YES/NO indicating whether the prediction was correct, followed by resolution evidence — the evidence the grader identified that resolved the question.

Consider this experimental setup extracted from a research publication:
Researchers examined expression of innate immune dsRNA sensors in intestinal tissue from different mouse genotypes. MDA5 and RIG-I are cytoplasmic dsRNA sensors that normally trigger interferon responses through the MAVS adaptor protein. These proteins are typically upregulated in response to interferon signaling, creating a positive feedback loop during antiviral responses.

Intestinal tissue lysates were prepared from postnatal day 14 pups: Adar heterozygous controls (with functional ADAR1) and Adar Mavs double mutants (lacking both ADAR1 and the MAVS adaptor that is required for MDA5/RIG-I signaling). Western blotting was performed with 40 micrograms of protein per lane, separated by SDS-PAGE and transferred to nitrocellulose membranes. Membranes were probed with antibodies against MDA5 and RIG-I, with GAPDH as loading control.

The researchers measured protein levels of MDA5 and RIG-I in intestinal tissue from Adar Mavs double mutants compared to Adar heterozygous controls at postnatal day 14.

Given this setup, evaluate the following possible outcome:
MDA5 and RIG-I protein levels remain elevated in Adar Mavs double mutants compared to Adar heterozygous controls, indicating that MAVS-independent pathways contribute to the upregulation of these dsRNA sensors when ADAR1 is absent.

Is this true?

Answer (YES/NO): YES